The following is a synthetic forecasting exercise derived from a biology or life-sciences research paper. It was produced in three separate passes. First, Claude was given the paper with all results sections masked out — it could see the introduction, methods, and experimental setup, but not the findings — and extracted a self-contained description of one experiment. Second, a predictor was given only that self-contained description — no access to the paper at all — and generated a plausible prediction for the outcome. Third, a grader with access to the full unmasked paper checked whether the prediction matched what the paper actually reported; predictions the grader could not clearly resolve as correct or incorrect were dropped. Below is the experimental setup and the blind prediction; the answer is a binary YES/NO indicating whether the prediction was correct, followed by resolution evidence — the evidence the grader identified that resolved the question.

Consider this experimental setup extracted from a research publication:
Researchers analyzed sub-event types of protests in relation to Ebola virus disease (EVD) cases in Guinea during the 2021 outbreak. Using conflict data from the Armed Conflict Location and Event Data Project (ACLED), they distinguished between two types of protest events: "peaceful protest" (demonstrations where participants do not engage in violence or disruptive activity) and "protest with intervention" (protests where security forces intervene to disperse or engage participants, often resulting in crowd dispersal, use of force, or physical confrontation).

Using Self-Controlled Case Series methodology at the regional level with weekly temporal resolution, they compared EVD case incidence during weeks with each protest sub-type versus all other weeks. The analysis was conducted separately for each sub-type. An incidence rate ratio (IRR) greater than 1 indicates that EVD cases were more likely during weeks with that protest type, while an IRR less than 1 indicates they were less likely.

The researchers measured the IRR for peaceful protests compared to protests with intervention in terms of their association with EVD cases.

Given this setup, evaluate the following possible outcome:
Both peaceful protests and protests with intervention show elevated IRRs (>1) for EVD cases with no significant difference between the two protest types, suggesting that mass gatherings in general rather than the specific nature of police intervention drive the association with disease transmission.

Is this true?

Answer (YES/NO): NO